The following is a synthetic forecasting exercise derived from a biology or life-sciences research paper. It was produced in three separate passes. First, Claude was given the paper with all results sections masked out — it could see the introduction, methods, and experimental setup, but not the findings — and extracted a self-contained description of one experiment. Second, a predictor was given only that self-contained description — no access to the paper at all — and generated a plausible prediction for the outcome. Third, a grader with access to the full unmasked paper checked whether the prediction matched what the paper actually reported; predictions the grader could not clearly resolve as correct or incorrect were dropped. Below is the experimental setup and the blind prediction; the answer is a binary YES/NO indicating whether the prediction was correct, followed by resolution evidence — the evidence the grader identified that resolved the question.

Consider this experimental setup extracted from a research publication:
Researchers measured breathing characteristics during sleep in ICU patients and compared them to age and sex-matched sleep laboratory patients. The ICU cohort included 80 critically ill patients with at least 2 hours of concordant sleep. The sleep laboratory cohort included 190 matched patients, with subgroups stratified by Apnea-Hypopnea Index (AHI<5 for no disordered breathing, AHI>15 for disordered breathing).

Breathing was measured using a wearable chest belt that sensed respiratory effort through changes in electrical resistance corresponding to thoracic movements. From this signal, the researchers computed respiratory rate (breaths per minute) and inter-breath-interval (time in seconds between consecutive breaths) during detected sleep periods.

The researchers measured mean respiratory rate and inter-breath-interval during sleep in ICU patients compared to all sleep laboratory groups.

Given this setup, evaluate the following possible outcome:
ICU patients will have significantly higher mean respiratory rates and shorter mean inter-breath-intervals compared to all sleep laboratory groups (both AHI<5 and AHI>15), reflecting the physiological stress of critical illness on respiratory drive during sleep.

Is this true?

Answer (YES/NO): YES